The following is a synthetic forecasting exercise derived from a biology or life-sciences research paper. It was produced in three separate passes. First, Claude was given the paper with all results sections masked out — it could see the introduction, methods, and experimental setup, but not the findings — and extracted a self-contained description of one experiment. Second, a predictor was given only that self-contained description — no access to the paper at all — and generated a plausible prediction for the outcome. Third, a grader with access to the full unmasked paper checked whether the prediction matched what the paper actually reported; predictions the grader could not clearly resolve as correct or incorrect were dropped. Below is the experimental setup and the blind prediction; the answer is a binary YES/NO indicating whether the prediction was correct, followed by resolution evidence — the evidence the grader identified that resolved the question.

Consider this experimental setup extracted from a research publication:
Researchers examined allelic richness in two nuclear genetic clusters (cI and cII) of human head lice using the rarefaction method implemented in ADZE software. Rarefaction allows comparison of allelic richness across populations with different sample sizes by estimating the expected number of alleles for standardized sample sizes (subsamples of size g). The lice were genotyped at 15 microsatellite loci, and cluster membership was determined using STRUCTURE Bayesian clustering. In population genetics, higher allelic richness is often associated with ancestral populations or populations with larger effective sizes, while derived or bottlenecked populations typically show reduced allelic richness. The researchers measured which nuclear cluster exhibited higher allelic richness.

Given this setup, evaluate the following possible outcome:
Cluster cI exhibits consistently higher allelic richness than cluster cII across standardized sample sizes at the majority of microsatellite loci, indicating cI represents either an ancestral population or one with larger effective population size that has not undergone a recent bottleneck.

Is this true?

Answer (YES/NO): YES